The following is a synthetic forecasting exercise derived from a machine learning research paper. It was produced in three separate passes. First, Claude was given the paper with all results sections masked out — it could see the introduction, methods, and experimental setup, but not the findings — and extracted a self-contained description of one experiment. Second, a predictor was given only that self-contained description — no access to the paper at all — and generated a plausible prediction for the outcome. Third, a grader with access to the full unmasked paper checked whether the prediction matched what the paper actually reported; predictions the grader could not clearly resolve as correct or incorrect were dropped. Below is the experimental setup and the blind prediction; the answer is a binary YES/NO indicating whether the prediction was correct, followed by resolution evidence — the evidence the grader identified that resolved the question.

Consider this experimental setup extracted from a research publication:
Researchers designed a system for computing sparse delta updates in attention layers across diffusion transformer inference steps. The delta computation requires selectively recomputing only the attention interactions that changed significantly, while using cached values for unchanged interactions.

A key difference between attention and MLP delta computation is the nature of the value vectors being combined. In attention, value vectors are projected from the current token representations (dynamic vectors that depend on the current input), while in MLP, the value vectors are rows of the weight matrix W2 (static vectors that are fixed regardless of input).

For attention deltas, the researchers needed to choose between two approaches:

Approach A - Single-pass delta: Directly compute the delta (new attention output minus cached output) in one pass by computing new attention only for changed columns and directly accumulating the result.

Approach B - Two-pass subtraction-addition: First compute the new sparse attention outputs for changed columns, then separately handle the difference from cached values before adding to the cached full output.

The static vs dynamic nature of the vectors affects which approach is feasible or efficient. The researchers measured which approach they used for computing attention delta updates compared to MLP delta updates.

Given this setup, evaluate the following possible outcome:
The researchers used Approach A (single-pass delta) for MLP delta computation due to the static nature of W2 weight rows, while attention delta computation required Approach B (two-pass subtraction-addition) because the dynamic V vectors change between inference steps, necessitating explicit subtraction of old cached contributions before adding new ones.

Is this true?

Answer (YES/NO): YES